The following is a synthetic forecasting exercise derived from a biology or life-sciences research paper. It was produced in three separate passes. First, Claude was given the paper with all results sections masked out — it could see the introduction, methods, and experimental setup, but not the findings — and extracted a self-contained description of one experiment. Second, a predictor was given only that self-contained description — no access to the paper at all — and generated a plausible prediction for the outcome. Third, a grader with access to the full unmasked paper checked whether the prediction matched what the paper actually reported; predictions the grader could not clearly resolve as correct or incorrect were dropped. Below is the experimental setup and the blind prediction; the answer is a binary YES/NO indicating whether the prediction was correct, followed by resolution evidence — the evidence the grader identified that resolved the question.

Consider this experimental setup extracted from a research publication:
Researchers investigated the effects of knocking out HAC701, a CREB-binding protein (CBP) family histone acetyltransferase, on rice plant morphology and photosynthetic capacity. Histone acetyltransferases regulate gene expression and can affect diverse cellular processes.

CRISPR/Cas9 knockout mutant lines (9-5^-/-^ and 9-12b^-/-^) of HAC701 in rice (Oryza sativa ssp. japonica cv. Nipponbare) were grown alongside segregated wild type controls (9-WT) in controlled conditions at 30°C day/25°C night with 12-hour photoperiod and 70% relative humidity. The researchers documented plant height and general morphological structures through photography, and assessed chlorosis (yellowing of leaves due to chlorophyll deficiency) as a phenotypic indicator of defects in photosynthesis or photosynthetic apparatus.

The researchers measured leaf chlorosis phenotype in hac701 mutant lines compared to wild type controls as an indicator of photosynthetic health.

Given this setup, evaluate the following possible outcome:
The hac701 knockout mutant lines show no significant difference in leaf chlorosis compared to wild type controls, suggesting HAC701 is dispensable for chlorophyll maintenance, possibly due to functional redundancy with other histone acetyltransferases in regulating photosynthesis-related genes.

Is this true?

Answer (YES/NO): YES